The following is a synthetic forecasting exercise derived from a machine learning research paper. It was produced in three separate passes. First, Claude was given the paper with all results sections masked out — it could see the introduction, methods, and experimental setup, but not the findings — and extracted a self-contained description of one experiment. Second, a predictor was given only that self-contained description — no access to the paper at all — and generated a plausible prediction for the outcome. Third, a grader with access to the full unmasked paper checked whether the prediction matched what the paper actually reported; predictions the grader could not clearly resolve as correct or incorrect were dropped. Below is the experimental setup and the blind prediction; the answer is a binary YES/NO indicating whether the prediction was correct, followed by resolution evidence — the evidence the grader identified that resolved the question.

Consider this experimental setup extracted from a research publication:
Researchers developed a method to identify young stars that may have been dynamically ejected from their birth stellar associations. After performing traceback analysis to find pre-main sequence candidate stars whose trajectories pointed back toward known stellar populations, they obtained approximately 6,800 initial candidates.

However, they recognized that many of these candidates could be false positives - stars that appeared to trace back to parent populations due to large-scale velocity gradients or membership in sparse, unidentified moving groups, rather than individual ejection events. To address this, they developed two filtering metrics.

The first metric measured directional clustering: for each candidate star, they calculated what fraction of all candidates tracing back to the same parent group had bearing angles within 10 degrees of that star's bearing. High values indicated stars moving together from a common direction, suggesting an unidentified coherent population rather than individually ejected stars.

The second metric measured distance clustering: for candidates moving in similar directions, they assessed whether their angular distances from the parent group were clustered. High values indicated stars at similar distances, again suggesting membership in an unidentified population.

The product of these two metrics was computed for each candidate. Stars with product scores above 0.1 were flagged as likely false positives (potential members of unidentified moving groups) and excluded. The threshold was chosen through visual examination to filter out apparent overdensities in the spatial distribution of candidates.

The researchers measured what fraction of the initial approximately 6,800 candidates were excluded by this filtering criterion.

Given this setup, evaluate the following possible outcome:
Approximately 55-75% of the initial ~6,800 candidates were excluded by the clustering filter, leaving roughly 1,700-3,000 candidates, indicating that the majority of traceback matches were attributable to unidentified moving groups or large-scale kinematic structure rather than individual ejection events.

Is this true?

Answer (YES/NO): NO